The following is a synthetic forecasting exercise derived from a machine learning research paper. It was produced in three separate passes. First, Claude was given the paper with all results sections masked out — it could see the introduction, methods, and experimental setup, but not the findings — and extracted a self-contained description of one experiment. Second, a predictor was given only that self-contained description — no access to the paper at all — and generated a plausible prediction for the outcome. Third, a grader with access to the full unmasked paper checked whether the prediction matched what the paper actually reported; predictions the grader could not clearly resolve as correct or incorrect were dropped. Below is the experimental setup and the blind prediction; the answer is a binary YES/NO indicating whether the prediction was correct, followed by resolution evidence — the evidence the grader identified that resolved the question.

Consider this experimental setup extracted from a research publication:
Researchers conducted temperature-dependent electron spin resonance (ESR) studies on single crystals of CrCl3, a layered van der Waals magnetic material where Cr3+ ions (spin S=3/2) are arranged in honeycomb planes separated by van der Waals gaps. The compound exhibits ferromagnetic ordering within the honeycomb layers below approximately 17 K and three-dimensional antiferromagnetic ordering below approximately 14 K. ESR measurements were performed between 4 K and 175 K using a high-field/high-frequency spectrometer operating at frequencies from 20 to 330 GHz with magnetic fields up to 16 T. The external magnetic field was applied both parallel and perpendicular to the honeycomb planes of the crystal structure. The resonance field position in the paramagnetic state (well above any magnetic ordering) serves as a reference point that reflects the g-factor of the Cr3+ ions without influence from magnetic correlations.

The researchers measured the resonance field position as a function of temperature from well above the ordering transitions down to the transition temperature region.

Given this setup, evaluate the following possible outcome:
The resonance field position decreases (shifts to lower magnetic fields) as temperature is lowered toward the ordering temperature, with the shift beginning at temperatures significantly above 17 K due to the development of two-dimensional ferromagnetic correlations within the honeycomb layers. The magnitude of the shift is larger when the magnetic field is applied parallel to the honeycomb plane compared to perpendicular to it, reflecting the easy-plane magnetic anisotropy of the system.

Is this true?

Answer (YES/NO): NO